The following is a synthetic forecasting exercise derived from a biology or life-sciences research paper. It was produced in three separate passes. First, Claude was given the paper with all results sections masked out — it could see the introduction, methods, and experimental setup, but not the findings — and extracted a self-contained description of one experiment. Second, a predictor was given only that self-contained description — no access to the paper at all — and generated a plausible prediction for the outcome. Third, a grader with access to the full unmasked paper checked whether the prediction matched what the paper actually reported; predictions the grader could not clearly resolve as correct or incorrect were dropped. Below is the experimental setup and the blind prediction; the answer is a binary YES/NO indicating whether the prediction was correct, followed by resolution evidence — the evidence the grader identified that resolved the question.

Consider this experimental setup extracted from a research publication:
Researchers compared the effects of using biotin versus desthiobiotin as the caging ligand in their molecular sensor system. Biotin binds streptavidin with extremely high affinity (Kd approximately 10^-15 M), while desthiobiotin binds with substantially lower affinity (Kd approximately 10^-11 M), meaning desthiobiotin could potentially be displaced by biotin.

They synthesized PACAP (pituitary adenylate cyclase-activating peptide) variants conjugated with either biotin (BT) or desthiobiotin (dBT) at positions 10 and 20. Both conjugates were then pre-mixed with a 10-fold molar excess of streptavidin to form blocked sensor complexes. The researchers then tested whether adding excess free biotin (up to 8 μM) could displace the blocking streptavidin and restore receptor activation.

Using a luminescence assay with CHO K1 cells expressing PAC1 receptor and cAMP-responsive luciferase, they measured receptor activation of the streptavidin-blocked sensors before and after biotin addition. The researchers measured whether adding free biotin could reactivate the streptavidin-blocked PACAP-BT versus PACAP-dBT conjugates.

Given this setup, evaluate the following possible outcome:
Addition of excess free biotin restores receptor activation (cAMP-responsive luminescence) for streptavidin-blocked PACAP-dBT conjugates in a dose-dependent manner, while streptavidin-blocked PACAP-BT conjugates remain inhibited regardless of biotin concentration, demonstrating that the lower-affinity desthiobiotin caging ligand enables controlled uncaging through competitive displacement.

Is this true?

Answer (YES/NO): YES